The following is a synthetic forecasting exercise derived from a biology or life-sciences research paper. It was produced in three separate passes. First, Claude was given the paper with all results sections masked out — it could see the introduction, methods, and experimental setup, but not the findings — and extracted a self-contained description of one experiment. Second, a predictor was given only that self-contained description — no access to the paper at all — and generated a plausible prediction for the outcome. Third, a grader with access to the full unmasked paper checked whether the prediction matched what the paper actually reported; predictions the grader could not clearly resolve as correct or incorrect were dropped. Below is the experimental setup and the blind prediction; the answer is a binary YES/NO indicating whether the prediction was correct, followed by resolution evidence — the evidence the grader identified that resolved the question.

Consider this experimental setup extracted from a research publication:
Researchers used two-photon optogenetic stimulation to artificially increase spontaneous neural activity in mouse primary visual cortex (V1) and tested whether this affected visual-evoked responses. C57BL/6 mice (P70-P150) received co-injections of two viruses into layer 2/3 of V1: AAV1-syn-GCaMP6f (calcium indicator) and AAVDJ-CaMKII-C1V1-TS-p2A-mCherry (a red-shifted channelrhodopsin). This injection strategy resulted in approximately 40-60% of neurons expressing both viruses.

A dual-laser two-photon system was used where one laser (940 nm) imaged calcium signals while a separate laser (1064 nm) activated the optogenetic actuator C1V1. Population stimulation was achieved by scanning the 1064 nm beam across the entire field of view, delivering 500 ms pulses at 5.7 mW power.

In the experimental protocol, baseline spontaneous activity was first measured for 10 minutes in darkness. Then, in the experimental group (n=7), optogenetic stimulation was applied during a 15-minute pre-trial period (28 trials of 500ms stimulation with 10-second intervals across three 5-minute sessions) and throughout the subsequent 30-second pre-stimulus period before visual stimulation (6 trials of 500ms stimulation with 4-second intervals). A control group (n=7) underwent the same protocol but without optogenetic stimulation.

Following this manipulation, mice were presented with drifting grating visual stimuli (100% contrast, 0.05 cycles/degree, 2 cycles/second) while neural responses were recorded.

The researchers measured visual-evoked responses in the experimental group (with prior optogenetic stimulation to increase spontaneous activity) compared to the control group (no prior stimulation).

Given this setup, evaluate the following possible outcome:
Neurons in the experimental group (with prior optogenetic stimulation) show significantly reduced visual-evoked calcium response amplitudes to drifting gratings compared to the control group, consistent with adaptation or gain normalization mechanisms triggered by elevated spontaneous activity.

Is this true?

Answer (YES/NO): YES